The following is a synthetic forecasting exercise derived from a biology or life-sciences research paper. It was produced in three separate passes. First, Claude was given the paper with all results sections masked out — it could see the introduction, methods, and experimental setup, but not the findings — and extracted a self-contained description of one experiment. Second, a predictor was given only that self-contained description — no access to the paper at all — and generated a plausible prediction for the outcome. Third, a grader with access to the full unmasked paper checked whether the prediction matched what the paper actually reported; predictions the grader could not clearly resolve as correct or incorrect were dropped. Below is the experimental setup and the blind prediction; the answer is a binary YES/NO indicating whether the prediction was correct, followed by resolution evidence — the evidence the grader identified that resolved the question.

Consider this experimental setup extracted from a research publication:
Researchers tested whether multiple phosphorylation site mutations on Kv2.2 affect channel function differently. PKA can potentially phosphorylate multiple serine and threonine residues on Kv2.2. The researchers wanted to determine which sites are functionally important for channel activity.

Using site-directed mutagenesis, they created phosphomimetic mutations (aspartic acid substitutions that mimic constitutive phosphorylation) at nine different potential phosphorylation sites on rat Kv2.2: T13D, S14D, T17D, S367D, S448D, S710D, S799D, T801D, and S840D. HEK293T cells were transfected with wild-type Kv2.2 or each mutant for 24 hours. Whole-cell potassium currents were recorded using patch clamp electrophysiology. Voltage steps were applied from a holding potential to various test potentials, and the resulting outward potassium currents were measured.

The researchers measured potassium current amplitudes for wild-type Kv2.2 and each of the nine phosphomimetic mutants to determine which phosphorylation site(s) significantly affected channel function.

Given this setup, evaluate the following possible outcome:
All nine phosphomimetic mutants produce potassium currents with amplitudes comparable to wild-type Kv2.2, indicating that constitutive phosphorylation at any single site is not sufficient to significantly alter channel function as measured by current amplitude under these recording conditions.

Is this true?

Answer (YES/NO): NO